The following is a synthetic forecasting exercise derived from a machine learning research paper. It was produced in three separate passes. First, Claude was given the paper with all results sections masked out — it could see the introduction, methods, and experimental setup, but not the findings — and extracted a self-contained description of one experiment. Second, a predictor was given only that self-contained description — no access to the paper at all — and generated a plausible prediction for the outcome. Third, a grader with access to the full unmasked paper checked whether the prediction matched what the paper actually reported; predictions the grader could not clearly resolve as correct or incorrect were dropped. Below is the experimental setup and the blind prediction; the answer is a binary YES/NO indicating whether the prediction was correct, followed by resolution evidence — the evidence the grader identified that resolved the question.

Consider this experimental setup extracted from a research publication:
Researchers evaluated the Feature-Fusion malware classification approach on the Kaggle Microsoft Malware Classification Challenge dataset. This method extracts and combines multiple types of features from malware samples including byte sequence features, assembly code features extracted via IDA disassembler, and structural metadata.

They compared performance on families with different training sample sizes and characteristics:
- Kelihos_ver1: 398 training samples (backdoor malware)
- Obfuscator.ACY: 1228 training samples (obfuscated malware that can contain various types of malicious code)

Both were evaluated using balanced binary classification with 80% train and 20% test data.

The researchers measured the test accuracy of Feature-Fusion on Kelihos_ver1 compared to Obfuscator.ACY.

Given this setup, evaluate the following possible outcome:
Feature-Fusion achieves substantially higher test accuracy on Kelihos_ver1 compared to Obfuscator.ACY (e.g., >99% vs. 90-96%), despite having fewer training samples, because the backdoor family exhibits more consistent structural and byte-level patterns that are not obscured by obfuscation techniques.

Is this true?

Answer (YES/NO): NO